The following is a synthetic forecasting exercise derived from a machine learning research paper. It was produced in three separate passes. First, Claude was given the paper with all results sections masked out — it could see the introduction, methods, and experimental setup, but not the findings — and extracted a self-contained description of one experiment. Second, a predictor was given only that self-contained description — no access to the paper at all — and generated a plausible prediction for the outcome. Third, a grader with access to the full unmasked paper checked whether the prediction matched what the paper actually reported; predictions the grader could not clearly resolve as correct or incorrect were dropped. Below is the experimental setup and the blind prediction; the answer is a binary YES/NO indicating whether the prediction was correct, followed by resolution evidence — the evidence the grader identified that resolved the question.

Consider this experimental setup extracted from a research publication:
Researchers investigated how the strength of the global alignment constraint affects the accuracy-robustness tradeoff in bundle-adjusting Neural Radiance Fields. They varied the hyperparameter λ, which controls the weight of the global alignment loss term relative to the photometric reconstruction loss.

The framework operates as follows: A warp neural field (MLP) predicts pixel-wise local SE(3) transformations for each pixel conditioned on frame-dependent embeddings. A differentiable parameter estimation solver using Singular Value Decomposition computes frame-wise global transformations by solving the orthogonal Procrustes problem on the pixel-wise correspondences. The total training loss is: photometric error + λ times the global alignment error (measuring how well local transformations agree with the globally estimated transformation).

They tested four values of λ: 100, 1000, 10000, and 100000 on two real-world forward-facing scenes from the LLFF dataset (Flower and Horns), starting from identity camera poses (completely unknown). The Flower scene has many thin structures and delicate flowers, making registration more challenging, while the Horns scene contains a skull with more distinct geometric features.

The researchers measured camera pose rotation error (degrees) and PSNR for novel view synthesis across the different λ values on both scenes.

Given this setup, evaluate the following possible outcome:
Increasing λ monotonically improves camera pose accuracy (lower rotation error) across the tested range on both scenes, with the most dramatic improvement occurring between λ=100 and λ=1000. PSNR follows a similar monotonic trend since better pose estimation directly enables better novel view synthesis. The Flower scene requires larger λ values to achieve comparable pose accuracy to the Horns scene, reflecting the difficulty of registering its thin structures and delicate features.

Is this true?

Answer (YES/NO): NO